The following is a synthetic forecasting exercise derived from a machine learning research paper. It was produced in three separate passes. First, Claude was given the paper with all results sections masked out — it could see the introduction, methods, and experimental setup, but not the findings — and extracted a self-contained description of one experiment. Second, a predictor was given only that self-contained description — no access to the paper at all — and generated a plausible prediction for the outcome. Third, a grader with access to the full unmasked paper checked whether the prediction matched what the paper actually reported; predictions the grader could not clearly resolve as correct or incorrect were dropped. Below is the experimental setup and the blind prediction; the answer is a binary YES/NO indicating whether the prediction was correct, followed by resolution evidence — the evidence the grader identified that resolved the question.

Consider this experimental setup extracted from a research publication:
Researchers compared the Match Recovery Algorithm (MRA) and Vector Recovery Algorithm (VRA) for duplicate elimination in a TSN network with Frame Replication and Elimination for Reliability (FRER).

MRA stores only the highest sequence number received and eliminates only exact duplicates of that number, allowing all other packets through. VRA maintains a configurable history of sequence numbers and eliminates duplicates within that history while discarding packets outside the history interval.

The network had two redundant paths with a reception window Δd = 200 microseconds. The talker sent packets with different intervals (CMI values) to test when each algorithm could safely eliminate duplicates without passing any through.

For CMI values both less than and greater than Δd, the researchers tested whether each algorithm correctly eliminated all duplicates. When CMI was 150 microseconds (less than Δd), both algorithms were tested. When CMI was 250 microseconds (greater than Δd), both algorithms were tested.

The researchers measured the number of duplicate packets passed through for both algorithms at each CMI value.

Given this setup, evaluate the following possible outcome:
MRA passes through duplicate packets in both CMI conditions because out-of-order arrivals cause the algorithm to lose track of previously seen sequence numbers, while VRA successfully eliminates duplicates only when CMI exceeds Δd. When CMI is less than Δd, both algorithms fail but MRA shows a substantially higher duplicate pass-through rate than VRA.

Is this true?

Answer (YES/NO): NO